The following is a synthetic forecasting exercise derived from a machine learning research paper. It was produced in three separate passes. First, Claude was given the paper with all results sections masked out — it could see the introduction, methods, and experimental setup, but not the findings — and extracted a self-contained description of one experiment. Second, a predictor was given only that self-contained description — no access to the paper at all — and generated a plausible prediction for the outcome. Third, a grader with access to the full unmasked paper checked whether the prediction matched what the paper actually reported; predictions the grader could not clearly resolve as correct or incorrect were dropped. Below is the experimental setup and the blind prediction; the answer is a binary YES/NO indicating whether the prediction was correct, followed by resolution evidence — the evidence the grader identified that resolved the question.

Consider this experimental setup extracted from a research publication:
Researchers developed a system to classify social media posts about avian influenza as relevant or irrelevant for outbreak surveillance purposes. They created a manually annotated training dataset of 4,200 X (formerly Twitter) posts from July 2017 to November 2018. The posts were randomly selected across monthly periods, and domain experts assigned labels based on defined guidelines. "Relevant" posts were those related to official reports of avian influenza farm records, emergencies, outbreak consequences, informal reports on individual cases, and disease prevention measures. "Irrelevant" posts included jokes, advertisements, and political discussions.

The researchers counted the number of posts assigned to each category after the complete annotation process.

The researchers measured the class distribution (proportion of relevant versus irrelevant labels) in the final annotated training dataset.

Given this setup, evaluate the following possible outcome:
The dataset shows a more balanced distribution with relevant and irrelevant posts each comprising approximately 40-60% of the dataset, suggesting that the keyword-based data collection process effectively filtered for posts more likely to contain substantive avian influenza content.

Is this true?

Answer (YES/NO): NO